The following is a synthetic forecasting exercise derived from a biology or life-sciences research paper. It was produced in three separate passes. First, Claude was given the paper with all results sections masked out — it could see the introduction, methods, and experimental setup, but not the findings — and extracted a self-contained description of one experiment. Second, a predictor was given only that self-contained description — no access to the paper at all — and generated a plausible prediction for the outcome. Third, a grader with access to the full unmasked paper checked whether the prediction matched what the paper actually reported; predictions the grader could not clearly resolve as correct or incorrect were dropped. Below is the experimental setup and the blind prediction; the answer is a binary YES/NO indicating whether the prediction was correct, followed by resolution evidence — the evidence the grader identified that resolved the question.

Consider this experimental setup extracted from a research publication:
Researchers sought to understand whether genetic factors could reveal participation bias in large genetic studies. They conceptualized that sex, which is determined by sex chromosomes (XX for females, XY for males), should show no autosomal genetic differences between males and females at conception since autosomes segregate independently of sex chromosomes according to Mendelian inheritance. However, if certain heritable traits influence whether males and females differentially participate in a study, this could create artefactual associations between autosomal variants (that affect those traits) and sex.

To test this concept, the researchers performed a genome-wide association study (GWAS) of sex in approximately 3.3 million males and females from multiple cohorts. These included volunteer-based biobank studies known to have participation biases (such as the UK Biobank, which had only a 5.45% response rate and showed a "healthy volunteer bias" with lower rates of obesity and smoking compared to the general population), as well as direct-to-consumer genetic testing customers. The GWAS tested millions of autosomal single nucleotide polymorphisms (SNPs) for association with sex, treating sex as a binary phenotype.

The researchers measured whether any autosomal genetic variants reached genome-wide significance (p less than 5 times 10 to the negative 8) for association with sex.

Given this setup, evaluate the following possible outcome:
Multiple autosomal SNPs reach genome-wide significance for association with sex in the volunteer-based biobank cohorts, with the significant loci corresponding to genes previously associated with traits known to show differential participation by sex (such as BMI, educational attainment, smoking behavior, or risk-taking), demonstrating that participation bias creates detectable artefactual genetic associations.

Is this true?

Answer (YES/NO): YES